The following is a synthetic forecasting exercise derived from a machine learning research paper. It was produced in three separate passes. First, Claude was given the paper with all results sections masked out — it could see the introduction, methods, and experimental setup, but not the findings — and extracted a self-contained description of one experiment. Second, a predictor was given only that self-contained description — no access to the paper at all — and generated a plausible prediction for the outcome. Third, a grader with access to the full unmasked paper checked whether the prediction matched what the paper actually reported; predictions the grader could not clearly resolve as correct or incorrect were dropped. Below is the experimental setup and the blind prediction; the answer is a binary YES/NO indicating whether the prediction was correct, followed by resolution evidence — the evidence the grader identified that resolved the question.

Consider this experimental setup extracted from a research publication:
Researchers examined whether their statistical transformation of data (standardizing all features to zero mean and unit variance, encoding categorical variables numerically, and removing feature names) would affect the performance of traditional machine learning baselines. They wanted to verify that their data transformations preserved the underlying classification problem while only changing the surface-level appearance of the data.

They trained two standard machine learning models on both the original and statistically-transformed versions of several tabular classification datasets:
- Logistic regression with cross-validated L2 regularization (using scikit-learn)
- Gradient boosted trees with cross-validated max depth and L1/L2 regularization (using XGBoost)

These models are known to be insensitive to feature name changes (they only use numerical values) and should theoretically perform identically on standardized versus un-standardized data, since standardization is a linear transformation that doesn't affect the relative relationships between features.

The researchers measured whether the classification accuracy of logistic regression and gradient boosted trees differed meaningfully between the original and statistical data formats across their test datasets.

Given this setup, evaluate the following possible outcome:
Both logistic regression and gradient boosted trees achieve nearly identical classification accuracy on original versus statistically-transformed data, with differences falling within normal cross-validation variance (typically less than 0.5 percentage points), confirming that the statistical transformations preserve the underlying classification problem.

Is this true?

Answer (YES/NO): NO